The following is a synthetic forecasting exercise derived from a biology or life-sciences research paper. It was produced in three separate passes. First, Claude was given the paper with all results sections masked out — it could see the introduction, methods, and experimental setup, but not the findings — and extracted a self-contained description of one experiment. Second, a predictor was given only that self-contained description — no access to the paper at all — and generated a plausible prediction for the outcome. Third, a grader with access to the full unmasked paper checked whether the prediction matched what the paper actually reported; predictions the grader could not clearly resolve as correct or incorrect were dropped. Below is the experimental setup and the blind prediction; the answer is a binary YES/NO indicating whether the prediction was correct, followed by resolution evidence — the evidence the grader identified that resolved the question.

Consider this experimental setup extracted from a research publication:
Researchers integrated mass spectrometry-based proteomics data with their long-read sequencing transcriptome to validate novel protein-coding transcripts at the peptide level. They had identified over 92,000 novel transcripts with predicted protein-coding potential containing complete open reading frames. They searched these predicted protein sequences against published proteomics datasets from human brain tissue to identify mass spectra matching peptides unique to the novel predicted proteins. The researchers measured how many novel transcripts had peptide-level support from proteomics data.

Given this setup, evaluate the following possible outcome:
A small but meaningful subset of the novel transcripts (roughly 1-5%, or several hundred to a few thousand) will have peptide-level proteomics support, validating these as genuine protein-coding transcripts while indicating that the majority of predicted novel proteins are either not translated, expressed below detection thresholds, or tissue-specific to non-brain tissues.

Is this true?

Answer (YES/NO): NO